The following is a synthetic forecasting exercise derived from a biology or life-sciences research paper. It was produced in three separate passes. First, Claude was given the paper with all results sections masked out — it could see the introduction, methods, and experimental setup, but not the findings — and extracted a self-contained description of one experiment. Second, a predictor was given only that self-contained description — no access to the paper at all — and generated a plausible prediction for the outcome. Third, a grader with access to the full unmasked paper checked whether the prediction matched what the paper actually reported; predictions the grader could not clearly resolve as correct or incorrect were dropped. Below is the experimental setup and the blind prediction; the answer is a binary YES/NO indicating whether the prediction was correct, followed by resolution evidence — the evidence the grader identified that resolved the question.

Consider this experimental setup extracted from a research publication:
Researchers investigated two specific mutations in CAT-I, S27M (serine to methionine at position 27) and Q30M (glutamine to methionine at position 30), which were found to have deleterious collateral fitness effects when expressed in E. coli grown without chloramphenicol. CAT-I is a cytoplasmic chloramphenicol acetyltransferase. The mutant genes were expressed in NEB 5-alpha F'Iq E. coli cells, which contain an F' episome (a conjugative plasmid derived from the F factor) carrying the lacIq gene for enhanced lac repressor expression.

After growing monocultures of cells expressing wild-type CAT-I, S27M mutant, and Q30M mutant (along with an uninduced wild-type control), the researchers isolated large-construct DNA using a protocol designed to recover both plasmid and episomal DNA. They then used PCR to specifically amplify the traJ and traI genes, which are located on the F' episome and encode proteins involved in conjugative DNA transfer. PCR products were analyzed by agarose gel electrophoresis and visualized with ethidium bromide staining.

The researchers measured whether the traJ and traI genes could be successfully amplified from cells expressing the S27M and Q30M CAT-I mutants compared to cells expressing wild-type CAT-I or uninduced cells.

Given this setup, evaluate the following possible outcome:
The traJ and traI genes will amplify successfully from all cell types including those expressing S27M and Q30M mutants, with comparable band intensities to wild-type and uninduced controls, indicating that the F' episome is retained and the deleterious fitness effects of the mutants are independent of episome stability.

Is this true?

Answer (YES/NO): NO